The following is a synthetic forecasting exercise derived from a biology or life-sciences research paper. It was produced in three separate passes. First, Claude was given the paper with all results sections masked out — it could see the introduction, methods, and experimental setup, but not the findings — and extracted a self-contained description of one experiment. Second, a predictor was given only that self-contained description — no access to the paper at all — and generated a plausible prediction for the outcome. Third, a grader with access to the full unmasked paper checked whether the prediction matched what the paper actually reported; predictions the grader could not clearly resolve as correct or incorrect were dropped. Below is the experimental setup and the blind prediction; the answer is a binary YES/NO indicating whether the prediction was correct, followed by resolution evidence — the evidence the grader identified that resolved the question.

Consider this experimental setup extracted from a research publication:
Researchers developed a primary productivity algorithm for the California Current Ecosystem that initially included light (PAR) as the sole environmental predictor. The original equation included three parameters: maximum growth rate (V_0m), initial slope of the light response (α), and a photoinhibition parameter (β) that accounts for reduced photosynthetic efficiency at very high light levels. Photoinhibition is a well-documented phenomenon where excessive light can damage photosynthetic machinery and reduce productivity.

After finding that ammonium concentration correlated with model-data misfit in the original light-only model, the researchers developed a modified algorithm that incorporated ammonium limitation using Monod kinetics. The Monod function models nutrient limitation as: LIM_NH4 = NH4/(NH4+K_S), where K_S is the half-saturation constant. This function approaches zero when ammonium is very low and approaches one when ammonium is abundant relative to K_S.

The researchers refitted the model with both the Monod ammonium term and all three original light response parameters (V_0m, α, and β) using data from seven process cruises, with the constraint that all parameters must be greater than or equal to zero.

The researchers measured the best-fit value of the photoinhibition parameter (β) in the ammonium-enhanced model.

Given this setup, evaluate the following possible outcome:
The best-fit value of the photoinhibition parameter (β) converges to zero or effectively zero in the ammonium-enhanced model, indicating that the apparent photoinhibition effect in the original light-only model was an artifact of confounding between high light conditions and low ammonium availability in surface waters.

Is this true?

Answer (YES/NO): YES